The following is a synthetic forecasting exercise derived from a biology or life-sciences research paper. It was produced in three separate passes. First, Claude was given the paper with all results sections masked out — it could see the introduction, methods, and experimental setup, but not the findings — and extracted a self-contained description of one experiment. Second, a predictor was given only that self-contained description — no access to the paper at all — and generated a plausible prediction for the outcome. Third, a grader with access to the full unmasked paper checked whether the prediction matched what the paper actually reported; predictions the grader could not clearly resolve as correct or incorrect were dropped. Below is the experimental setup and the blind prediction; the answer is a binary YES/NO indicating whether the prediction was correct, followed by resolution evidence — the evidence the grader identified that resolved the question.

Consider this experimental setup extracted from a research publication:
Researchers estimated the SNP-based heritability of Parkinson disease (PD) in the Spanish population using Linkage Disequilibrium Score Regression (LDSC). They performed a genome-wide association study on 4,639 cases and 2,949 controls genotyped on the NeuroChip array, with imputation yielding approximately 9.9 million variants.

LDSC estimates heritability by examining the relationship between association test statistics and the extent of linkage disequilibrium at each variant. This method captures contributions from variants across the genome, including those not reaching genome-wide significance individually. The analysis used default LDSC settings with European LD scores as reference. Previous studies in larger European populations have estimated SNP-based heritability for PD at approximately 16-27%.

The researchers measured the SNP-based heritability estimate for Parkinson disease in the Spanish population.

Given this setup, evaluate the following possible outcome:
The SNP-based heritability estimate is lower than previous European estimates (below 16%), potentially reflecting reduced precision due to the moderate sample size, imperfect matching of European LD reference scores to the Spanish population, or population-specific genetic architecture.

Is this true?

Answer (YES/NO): NO